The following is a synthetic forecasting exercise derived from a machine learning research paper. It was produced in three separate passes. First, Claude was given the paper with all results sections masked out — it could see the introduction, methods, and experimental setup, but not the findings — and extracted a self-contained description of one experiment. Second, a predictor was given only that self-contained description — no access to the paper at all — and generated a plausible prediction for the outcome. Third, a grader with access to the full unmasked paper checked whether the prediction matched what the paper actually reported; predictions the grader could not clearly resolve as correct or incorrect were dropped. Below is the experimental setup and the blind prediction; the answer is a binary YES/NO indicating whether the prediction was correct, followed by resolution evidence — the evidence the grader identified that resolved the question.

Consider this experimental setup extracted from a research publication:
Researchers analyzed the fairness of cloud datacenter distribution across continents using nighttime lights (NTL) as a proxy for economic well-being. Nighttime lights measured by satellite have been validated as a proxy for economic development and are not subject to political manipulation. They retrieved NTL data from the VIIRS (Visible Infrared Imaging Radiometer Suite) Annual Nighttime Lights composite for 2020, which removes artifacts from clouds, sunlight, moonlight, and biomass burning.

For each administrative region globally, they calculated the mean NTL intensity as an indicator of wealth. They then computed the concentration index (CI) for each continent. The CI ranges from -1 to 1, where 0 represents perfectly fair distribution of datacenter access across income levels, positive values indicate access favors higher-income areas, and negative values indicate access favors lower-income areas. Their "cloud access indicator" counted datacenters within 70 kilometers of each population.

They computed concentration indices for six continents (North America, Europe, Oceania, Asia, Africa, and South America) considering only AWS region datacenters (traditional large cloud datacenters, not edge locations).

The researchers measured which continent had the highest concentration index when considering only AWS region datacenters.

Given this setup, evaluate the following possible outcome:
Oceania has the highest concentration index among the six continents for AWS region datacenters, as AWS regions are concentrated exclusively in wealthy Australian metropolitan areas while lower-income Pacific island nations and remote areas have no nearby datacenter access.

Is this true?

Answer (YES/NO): NO